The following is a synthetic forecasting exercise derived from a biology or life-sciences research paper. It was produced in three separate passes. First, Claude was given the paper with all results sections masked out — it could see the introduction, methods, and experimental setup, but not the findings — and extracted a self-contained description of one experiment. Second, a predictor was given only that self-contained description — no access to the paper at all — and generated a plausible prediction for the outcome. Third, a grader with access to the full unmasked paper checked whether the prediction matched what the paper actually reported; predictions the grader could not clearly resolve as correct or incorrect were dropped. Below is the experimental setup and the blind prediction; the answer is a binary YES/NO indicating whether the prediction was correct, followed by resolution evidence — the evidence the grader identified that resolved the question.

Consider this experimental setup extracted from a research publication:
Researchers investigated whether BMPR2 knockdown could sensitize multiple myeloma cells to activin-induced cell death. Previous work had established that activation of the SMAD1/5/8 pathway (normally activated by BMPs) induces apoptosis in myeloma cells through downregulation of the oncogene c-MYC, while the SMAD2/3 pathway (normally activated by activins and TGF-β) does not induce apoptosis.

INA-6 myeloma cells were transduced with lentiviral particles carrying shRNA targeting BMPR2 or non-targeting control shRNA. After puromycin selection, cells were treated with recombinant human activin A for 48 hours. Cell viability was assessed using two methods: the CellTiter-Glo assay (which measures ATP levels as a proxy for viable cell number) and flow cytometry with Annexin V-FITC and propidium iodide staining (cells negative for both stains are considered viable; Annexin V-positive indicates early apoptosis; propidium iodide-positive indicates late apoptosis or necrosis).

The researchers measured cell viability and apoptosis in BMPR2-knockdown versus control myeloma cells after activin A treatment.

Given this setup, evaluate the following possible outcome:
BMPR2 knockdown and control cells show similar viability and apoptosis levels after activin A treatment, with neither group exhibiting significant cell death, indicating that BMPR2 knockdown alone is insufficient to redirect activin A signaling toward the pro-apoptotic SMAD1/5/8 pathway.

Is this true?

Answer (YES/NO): NO